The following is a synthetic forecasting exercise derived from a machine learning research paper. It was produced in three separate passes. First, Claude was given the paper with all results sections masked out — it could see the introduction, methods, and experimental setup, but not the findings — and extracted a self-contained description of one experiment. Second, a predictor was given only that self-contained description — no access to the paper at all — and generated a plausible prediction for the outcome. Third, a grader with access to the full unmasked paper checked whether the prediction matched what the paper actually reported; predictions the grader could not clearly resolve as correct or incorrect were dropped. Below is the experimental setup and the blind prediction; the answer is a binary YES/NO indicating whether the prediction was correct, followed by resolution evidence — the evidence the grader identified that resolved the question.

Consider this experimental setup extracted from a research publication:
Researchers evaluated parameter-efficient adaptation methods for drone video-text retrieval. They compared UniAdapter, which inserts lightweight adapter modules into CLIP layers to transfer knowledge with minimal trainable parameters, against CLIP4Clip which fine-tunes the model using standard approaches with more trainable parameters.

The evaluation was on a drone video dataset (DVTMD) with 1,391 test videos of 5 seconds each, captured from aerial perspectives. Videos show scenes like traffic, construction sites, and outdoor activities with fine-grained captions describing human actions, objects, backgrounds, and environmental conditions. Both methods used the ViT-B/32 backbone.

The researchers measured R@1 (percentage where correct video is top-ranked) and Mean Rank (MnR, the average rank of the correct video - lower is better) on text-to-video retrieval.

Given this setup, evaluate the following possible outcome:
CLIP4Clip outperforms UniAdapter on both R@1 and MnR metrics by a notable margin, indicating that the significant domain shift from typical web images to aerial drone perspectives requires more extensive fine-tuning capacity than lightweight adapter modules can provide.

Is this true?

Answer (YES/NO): NO